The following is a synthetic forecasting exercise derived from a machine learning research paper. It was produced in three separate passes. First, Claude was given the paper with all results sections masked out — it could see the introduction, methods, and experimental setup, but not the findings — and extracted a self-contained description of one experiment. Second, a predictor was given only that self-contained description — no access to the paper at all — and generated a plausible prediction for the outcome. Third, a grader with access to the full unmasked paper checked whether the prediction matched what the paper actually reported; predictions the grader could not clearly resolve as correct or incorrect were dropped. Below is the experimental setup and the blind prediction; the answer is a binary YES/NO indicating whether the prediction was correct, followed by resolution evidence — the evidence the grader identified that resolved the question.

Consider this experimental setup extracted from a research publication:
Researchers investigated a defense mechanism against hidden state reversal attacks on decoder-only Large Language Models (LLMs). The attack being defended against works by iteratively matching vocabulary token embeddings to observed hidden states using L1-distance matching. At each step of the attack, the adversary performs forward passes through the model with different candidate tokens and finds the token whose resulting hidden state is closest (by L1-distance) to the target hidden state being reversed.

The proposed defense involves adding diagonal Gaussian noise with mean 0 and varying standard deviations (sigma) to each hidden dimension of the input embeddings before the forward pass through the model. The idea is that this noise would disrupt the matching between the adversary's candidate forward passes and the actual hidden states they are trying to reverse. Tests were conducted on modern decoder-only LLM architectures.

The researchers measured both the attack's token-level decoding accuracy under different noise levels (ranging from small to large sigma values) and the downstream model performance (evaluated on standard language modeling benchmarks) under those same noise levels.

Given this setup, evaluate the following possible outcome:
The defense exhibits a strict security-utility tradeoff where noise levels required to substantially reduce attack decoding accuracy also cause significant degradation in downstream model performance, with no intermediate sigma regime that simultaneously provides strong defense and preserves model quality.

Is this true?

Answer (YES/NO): NO